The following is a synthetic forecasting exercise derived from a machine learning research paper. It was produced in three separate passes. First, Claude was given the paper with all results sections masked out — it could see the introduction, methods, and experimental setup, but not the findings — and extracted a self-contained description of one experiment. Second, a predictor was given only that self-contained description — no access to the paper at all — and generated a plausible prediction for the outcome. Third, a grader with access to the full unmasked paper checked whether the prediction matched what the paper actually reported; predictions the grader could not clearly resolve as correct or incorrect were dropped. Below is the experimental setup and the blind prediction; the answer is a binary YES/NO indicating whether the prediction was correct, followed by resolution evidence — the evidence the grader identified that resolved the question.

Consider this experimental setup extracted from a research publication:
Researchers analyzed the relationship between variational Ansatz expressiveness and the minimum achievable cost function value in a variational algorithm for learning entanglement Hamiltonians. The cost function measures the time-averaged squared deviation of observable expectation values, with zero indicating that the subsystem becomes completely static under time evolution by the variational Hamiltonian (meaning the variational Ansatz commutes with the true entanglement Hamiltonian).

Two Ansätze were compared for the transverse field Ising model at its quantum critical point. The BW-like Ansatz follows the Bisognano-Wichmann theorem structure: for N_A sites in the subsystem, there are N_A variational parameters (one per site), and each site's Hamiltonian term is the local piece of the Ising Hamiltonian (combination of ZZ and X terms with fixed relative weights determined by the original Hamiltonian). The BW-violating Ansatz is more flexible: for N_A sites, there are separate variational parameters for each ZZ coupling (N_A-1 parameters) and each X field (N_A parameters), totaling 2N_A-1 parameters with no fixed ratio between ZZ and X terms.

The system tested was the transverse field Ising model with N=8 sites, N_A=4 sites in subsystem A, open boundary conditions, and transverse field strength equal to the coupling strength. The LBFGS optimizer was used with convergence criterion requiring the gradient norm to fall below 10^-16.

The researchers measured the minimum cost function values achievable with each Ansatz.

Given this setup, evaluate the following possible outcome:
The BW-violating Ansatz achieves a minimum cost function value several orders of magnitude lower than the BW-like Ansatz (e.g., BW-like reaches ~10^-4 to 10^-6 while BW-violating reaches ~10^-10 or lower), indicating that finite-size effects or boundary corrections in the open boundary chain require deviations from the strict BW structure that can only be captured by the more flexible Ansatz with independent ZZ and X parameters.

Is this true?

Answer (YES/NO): YES